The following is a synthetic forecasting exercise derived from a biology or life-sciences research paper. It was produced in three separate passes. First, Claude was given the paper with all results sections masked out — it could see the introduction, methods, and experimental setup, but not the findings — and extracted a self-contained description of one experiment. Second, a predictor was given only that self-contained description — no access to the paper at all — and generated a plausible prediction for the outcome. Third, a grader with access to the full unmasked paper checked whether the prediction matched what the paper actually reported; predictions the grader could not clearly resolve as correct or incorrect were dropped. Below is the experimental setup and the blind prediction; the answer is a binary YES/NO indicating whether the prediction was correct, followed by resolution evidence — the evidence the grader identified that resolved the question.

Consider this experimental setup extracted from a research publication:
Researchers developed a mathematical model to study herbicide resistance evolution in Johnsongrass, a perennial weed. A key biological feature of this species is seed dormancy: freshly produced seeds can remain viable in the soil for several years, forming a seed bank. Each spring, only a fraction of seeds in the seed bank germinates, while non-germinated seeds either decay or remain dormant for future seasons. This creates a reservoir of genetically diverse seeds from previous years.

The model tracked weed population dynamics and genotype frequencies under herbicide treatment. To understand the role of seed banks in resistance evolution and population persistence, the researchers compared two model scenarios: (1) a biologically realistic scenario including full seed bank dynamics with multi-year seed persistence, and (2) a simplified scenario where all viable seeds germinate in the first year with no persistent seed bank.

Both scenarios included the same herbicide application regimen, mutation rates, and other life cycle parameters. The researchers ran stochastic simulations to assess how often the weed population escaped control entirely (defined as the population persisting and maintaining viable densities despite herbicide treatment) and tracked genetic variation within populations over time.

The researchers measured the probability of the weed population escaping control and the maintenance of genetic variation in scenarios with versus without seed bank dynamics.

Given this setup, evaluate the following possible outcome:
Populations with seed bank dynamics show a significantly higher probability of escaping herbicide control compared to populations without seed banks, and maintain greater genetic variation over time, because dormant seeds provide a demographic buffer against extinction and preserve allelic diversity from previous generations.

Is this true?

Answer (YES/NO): YES